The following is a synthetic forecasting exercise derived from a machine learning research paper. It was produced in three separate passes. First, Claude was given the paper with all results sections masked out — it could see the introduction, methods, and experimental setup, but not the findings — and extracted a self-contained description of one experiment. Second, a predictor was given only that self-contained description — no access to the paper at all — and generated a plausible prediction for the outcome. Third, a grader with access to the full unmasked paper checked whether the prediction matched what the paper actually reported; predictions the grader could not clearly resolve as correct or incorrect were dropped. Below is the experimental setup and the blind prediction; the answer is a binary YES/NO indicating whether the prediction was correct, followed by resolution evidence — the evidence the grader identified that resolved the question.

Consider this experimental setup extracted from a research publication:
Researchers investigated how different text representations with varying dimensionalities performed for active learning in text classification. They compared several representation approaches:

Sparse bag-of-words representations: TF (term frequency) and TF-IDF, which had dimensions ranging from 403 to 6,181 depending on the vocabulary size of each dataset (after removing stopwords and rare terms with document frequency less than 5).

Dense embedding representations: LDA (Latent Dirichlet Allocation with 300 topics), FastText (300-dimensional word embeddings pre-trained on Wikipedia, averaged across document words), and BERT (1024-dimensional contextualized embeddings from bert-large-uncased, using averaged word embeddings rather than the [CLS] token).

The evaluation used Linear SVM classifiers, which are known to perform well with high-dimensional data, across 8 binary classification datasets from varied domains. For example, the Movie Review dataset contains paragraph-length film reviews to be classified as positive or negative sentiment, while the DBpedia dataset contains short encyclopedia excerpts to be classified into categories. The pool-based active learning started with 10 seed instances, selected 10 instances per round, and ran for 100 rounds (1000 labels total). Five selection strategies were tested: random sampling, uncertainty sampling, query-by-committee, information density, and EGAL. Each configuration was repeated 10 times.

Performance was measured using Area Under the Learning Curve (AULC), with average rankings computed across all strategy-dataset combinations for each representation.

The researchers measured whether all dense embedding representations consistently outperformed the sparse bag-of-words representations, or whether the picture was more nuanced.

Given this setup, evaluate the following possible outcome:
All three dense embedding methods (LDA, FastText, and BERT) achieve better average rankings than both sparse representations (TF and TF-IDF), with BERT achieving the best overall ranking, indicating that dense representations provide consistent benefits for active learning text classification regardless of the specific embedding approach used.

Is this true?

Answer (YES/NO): NO